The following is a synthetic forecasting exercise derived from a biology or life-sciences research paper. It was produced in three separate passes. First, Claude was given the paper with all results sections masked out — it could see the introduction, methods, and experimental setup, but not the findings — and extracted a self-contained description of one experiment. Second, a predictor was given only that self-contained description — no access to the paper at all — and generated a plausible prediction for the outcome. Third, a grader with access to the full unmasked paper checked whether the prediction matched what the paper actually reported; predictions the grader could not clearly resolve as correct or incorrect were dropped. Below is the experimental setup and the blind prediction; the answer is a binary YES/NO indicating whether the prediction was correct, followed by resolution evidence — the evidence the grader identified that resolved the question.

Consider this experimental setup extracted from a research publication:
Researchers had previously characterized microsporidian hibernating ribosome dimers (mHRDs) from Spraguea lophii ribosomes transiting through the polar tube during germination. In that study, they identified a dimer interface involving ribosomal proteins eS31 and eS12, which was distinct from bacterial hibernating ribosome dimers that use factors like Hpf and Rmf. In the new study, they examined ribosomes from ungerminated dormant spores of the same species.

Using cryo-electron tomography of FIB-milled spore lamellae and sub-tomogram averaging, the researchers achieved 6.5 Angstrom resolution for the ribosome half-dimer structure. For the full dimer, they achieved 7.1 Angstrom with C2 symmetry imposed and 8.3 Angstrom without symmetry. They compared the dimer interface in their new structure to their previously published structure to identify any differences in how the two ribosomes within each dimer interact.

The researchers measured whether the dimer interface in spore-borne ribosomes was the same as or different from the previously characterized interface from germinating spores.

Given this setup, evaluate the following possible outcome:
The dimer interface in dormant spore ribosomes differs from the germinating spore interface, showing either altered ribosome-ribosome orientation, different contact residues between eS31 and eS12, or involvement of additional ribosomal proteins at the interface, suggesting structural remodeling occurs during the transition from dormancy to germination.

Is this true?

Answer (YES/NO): NO